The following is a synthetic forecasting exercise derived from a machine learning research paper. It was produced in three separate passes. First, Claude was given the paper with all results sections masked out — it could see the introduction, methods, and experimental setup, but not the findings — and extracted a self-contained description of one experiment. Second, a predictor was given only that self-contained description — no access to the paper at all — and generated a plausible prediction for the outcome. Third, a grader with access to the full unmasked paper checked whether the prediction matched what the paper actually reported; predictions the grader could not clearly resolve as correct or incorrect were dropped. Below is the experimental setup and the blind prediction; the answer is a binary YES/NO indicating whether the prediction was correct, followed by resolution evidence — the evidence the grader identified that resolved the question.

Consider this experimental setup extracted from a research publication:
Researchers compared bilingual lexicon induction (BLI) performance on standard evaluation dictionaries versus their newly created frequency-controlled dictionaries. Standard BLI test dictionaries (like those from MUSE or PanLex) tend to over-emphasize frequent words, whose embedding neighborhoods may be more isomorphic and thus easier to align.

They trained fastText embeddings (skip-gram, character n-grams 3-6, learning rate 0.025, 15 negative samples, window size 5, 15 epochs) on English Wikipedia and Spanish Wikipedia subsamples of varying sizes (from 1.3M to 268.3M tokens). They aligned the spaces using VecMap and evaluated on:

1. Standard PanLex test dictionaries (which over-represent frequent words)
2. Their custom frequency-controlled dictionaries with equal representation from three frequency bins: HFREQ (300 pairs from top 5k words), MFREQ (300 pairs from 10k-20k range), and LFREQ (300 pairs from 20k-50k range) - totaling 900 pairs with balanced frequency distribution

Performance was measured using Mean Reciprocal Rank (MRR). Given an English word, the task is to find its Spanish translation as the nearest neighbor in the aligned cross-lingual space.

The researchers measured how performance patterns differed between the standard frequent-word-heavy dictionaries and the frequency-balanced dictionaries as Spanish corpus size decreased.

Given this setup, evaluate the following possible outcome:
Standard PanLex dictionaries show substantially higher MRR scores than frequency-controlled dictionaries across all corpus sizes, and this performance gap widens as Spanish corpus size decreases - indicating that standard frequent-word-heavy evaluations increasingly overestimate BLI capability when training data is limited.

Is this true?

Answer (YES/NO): NO